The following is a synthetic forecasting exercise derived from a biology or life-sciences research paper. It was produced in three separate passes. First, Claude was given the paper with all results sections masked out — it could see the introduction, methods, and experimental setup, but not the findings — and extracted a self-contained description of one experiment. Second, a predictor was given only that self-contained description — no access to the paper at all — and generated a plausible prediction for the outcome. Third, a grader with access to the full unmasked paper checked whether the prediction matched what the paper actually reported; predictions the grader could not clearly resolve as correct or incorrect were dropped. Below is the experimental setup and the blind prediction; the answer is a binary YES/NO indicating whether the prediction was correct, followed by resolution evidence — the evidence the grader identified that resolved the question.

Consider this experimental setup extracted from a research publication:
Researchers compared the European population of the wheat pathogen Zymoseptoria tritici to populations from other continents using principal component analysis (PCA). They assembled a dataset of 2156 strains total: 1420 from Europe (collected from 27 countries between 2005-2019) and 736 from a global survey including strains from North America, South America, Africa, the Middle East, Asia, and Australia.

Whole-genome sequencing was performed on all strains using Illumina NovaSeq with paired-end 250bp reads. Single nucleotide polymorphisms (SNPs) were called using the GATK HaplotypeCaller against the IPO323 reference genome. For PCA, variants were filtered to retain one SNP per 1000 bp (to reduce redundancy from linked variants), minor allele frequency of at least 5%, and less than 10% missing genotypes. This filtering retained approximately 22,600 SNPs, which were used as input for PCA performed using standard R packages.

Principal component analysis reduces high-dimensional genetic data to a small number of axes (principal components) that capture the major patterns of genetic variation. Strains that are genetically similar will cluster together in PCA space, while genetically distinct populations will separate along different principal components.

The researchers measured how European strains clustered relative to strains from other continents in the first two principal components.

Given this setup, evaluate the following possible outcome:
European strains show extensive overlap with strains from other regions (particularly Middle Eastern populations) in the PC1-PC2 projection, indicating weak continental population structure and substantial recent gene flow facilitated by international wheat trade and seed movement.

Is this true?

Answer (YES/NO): NO